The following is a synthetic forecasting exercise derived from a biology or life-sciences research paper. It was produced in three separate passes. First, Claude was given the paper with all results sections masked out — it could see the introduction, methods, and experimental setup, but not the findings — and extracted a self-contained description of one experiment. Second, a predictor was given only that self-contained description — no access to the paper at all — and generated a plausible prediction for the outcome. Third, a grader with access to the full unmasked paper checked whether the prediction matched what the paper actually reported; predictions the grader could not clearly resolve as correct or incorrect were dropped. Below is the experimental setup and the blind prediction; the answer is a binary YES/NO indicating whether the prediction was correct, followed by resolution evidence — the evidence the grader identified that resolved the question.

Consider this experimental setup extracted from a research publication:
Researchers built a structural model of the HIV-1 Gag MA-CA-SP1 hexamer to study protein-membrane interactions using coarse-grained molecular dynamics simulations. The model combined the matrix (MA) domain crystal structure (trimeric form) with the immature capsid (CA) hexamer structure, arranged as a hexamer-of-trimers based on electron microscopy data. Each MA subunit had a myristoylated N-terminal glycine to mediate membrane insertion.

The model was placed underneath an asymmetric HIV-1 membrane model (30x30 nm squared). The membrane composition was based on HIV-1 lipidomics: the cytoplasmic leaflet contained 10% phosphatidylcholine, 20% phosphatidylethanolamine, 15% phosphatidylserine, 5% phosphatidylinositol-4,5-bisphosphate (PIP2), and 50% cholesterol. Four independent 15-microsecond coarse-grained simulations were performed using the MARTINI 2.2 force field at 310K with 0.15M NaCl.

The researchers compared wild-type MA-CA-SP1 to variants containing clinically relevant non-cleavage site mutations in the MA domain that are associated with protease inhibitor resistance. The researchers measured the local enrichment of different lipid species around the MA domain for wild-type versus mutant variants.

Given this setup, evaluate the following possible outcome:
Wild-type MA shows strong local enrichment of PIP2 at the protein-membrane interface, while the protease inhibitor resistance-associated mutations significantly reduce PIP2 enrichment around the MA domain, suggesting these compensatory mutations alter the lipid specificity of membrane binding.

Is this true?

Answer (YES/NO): NO